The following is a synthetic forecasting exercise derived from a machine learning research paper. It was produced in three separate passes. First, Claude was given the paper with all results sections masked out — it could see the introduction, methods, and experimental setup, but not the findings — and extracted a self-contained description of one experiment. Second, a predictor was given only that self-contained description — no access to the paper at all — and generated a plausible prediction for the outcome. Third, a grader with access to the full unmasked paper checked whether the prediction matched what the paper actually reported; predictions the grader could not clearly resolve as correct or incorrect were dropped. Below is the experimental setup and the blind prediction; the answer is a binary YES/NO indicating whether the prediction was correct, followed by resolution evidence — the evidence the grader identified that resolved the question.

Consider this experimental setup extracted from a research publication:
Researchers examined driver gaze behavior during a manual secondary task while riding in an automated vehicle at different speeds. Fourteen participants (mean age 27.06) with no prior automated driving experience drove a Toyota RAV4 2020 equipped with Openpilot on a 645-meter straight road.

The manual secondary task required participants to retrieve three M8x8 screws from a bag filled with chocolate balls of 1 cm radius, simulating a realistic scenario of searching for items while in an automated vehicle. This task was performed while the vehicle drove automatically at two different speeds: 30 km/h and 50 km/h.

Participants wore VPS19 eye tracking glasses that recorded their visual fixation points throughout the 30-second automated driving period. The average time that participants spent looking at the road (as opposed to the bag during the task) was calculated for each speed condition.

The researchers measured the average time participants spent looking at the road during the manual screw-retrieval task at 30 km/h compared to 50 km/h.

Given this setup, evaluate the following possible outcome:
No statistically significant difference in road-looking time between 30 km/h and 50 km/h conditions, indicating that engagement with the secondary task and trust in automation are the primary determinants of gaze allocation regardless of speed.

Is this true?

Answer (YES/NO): YES